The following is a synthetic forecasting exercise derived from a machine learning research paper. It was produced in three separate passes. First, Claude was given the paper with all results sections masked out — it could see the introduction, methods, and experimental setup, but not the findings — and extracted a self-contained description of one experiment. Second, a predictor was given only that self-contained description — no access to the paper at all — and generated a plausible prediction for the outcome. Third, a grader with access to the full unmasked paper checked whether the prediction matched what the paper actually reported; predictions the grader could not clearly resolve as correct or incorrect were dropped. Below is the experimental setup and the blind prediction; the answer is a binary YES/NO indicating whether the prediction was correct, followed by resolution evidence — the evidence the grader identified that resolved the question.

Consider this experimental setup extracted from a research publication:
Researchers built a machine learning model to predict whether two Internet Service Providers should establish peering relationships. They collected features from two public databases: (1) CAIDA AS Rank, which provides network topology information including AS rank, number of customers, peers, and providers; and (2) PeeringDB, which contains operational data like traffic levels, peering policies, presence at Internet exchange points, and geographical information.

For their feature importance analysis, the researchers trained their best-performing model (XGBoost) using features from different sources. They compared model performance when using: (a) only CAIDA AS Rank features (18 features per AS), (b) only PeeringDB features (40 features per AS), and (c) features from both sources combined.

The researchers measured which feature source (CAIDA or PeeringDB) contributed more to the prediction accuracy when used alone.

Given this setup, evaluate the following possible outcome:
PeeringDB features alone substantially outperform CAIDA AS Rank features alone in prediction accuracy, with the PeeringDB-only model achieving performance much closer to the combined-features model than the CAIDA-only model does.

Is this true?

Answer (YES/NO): NO